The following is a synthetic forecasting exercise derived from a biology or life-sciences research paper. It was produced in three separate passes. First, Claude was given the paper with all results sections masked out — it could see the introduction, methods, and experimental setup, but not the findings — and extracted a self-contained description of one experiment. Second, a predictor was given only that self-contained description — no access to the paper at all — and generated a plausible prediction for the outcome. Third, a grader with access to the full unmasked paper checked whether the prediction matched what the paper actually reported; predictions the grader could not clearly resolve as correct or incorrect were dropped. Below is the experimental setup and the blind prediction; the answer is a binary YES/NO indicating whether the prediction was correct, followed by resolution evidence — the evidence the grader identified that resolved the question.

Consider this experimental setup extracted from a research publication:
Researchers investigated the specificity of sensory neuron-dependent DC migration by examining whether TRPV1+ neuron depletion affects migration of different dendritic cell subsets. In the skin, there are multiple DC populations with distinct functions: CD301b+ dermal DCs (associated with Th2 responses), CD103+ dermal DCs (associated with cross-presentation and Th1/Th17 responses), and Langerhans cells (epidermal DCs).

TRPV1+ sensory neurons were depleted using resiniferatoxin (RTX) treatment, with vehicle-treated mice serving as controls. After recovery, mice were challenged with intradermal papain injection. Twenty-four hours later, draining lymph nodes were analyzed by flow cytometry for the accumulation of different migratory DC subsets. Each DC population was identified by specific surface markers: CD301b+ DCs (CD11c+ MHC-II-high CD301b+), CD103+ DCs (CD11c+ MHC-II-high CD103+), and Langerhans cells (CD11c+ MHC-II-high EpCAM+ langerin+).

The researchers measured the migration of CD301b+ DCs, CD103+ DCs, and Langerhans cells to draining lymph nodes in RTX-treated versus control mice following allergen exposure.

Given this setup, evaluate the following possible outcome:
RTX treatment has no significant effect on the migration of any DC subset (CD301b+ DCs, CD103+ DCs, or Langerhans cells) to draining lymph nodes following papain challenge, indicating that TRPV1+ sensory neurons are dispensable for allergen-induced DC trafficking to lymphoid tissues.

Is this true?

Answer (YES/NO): NO